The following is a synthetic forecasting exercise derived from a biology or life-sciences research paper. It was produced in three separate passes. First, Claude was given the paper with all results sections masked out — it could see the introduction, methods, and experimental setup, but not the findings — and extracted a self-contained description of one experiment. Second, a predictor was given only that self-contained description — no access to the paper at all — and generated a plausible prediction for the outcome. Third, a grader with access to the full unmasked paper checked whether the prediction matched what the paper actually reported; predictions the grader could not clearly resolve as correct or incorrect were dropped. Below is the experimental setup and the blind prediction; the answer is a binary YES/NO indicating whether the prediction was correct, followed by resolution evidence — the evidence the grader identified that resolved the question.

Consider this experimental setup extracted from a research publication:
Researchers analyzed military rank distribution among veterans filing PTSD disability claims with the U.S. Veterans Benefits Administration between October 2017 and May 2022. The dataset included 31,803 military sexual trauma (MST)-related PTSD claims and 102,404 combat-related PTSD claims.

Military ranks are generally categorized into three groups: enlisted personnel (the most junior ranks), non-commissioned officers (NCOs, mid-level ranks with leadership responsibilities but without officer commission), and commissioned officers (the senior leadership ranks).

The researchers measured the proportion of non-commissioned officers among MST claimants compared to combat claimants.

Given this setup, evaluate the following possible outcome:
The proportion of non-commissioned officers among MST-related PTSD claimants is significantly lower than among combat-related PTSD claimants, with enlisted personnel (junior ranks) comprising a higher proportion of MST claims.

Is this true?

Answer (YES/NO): NO